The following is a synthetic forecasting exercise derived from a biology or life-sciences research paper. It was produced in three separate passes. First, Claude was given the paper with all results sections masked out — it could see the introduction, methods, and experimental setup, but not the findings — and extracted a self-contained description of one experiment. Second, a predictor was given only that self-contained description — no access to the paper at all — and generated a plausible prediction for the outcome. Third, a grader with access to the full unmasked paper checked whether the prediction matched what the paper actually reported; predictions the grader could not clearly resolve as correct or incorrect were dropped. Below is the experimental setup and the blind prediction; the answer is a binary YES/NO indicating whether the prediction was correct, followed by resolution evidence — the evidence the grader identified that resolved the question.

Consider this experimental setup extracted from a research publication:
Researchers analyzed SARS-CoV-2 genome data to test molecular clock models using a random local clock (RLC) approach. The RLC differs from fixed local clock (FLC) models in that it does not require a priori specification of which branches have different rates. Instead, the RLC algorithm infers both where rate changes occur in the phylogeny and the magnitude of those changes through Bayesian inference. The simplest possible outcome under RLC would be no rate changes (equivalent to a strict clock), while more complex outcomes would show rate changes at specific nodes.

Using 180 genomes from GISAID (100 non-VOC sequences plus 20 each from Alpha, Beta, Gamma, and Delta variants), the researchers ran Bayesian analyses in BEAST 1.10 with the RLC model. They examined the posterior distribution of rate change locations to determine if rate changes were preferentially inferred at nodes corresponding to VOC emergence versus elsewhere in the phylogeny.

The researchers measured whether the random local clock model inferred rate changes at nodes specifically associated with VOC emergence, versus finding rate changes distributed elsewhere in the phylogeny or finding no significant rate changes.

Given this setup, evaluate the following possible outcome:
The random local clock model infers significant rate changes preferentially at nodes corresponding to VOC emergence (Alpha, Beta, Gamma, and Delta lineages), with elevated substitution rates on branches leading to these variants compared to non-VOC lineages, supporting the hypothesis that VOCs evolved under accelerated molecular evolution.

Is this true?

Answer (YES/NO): NO